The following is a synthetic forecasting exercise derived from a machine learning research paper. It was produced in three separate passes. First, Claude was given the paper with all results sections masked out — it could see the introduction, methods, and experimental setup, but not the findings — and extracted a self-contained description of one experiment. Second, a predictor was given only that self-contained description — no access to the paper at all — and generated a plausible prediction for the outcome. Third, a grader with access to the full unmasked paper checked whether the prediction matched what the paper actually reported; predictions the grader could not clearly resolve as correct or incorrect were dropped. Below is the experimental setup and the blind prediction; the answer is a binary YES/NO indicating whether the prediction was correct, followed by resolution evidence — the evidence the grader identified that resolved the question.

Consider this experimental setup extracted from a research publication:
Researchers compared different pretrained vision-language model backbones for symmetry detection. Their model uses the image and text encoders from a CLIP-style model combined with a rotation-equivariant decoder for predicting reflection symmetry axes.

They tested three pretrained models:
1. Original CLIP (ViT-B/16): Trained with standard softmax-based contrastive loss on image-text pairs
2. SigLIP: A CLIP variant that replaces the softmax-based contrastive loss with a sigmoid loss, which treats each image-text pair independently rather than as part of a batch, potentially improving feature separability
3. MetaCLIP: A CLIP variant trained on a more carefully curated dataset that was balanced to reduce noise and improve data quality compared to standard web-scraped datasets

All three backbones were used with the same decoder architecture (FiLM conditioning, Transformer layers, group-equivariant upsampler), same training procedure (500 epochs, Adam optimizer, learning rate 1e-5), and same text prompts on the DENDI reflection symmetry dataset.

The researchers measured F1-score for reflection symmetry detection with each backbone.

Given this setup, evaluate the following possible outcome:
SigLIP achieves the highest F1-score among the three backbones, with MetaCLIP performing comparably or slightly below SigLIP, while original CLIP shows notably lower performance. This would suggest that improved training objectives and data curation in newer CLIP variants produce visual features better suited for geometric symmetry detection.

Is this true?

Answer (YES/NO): NO